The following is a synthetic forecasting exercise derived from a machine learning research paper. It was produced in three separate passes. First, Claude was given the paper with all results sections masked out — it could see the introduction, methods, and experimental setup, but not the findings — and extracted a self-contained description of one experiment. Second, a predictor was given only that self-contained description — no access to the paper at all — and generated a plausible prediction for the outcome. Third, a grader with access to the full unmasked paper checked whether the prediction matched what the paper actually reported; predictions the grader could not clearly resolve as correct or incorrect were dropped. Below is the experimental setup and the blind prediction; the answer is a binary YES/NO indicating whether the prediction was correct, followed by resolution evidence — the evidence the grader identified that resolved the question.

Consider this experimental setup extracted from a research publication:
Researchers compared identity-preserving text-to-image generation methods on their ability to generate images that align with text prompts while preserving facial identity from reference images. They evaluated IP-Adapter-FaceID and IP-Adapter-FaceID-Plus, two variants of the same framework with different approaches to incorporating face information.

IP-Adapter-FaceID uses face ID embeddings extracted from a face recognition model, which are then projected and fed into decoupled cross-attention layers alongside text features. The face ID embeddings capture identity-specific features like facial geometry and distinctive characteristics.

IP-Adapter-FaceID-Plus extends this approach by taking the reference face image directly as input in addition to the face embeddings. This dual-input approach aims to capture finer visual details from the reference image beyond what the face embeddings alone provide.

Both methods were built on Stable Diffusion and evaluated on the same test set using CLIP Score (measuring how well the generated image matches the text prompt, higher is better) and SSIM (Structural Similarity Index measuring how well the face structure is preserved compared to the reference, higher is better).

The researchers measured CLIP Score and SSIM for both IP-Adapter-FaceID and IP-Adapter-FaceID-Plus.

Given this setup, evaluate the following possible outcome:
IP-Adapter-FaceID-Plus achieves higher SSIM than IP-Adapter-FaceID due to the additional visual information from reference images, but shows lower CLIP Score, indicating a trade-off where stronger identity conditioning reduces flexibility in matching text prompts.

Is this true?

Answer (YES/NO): YES